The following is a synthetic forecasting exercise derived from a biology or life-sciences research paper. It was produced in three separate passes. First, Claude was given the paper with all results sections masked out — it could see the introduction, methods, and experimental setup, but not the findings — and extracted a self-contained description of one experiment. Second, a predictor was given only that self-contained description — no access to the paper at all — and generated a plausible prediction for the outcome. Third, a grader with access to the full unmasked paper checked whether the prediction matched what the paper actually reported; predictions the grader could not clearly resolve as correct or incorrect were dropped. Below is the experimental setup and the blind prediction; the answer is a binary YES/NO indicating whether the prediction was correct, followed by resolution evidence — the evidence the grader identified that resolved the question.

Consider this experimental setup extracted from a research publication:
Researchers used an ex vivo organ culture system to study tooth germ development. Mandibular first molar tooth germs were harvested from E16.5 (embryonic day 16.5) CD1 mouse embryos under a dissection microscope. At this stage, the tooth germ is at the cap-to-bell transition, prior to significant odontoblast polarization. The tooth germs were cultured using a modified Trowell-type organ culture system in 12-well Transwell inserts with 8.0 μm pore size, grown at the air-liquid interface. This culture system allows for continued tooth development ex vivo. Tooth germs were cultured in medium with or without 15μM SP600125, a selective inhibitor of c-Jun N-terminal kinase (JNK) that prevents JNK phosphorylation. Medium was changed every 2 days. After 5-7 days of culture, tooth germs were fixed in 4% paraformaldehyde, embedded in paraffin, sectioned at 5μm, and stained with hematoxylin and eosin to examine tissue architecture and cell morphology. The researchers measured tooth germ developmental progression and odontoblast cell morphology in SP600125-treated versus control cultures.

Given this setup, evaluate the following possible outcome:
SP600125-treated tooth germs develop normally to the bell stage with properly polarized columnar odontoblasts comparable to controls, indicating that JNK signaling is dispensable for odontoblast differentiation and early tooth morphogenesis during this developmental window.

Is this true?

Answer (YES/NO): NO